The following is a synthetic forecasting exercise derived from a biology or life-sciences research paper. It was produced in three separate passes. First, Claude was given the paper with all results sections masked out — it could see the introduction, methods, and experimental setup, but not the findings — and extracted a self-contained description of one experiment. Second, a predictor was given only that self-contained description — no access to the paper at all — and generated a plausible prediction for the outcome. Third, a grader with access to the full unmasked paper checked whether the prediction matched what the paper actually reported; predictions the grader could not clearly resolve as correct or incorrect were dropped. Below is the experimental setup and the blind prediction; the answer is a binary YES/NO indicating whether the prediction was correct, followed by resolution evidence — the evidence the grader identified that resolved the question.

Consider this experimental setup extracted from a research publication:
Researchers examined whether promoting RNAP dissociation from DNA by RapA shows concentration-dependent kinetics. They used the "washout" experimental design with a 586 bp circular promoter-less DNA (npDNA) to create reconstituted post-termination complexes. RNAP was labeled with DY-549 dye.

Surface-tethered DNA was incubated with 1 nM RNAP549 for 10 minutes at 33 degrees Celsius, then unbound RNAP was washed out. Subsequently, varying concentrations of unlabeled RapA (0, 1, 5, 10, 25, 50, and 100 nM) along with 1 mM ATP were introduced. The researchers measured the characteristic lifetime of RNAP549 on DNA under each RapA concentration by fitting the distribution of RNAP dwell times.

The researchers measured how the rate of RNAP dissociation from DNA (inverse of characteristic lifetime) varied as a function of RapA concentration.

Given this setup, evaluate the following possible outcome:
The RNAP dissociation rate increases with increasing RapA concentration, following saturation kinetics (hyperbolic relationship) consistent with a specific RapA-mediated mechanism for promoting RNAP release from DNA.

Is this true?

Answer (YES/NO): YES